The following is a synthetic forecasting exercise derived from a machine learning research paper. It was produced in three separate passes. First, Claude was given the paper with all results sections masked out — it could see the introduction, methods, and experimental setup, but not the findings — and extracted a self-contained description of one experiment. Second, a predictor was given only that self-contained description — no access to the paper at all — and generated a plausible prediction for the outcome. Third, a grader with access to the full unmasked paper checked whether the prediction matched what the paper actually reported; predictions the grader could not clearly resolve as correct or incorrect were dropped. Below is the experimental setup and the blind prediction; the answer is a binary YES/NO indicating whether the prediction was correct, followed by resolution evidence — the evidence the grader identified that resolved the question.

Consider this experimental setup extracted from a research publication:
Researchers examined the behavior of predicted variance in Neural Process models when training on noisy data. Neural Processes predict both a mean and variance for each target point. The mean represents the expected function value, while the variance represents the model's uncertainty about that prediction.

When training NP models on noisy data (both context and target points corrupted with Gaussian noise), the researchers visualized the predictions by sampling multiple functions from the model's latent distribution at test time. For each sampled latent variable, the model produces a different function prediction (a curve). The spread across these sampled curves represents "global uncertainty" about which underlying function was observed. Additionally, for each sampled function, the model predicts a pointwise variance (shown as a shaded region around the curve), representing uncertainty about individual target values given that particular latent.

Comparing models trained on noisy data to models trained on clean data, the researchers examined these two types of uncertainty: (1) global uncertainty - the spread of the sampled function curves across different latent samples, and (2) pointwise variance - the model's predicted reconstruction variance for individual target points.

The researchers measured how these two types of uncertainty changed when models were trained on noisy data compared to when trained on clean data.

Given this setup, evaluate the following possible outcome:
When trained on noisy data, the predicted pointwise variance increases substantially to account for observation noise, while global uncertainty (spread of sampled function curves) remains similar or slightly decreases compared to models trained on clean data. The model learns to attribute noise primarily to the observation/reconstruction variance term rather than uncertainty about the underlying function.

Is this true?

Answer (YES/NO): YES